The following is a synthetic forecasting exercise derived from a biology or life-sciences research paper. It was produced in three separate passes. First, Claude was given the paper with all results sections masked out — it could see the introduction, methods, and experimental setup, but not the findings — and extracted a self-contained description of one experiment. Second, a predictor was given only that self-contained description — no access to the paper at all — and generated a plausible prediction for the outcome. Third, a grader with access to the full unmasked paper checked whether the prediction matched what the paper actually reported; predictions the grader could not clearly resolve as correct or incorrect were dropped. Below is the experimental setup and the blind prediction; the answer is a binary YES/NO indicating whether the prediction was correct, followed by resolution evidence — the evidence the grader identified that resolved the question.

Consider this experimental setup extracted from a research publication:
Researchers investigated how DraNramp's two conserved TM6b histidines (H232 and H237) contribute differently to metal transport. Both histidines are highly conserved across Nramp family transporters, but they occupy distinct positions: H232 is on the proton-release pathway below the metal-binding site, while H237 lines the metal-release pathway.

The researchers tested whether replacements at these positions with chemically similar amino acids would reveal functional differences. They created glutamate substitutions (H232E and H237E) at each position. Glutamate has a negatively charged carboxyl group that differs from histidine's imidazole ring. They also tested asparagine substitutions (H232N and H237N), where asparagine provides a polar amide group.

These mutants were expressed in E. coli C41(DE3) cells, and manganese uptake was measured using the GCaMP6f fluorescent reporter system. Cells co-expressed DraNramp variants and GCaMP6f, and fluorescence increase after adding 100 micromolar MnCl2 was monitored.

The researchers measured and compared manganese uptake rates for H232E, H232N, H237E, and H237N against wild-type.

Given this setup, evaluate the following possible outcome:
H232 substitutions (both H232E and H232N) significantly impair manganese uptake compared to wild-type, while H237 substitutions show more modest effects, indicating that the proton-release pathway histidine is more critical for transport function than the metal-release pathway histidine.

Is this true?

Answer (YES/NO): NO